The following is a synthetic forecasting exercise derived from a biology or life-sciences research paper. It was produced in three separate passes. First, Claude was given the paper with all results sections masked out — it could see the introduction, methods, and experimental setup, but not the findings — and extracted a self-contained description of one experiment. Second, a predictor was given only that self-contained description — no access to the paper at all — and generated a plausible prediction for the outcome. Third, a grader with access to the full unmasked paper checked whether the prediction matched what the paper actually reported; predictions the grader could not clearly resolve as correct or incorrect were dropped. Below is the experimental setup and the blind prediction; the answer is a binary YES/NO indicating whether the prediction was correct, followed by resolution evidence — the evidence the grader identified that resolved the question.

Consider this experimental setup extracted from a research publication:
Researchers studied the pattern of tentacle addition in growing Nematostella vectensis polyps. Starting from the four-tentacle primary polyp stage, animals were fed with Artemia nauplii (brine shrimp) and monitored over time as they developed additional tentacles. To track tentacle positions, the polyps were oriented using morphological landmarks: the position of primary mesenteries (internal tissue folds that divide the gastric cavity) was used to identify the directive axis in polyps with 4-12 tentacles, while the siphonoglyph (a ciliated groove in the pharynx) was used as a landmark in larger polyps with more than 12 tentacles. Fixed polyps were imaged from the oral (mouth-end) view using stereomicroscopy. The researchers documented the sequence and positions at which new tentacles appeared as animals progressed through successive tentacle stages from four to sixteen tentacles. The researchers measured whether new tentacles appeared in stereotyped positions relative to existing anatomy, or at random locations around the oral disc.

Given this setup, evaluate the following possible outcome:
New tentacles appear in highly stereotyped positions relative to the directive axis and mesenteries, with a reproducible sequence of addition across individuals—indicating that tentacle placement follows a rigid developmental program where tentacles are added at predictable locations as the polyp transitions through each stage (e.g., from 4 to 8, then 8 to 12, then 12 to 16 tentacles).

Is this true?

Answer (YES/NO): YES